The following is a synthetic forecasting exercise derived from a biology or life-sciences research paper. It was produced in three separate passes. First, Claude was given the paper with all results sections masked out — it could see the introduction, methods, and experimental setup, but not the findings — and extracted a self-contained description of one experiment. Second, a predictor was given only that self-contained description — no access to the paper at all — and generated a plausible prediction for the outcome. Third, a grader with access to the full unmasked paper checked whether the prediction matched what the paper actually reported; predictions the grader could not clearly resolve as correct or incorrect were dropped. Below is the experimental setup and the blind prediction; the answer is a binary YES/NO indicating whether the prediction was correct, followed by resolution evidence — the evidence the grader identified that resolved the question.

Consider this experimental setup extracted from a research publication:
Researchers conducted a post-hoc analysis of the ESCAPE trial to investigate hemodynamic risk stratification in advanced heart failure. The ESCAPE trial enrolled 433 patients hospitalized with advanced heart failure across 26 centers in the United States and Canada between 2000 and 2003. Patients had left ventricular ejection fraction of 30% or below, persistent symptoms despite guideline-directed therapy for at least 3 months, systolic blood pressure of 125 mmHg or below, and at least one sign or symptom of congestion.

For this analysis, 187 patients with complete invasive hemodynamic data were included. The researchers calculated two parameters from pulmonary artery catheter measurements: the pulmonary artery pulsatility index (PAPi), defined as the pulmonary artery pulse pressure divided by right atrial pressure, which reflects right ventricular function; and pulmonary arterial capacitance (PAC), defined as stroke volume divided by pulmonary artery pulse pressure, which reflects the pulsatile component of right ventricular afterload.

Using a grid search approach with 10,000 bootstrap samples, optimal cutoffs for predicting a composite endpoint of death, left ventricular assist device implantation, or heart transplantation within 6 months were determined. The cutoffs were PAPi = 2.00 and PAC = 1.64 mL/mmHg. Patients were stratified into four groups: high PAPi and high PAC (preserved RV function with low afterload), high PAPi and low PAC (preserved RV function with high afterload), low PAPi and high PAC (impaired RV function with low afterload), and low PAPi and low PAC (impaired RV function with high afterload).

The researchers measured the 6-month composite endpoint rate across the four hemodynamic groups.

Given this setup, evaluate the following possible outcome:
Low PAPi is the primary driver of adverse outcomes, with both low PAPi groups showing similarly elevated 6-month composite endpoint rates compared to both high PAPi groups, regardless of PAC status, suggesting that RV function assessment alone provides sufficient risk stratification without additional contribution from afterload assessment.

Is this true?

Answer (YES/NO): NO